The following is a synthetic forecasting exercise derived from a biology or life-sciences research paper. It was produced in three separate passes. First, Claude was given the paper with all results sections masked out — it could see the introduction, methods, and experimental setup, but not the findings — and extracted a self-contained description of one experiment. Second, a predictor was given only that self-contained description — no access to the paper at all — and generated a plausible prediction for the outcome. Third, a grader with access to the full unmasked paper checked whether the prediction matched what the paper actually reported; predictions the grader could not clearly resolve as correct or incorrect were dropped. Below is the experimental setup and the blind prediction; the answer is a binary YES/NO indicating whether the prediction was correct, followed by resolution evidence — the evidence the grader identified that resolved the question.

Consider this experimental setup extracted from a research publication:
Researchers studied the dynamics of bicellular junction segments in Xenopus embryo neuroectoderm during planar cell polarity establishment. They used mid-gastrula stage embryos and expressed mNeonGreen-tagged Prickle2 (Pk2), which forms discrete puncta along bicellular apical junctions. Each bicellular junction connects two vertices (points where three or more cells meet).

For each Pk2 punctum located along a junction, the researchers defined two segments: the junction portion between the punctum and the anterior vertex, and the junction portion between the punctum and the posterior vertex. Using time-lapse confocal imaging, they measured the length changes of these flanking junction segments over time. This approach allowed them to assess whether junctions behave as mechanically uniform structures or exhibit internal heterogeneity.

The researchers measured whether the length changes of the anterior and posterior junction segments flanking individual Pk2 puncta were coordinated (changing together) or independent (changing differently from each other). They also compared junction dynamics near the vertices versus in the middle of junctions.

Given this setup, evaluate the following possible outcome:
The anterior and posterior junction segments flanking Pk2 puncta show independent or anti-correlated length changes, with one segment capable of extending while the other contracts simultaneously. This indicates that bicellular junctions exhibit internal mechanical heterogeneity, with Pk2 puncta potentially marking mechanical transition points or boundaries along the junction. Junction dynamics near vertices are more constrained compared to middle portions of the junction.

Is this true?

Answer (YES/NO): NO